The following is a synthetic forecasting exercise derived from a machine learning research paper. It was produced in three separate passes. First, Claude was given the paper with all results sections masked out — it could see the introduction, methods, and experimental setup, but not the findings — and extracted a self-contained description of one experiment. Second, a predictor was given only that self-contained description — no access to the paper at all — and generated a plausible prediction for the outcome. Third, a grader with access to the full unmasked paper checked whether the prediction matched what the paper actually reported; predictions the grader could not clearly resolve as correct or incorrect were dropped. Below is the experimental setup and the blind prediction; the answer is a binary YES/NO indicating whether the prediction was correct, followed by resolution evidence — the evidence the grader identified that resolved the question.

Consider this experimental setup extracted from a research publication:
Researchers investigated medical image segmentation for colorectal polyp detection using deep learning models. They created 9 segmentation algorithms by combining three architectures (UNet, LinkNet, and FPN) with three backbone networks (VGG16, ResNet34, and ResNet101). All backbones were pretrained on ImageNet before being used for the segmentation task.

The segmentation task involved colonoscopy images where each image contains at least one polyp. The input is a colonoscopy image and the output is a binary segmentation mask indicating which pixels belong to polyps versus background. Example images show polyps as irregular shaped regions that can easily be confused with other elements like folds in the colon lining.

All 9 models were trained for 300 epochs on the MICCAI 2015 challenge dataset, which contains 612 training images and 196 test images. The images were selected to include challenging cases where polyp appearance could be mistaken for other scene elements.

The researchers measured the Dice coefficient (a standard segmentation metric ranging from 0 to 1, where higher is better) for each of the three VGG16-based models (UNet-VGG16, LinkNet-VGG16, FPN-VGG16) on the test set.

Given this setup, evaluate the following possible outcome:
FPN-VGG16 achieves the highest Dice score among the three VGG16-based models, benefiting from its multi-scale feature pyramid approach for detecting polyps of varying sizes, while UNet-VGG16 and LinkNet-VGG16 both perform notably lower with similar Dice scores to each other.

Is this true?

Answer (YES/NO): NO